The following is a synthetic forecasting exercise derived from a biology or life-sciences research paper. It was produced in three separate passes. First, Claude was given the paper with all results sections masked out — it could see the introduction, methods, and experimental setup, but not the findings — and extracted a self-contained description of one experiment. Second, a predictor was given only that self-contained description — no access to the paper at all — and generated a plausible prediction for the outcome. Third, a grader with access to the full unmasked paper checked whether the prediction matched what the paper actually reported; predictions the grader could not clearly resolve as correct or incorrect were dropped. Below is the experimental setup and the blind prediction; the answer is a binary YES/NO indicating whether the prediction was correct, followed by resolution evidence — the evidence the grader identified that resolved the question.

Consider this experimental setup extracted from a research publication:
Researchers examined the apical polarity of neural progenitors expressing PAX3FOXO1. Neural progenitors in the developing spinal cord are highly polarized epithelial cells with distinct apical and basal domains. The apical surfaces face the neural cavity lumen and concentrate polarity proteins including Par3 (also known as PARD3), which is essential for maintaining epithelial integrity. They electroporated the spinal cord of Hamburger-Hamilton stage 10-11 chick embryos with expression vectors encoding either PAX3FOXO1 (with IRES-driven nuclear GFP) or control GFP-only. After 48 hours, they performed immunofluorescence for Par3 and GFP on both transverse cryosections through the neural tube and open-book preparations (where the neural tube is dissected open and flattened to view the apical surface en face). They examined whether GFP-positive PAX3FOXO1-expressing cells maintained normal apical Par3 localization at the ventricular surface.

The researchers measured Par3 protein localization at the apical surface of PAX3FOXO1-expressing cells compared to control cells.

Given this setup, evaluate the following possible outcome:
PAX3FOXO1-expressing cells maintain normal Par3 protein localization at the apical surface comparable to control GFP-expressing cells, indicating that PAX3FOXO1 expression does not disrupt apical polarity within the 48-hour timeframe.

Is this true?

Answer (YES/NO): NO